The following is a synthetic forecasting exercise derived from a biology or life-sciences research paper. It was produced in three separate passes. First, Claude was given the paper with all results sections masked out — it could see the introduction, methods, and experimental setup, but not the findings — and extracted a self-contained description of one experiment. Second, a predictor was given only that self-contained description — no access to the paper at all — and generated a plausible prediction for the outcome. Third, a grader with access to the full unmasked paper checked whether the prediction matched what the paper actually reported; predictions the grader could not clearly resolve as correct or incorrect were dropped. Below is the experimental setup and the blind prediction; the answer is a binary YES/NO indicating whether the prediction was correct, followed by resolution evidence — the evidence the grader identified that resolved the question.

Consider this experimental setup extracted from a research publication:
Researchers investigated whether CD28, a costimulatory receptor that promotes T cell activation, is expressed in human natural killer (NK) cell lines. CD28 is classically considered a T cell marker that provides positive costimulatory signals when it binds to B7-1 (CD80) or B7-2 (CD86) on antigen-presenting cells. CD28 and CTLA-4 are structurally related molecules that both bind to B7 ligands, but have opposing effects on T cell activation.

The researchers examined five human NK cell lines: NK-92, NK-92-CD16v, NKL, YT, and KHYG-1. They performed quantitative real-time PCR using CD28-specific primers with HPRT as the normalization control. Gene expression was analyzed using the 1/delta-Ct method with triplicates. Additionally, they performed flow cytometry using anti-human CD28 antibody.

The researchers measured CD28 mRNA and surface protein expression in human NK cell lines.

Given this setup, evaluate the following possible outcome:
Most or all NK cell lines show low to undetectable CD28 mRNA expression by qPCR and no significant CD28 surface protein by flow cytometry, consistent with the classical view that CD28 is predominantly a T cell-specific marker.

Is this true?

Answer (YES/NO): NO